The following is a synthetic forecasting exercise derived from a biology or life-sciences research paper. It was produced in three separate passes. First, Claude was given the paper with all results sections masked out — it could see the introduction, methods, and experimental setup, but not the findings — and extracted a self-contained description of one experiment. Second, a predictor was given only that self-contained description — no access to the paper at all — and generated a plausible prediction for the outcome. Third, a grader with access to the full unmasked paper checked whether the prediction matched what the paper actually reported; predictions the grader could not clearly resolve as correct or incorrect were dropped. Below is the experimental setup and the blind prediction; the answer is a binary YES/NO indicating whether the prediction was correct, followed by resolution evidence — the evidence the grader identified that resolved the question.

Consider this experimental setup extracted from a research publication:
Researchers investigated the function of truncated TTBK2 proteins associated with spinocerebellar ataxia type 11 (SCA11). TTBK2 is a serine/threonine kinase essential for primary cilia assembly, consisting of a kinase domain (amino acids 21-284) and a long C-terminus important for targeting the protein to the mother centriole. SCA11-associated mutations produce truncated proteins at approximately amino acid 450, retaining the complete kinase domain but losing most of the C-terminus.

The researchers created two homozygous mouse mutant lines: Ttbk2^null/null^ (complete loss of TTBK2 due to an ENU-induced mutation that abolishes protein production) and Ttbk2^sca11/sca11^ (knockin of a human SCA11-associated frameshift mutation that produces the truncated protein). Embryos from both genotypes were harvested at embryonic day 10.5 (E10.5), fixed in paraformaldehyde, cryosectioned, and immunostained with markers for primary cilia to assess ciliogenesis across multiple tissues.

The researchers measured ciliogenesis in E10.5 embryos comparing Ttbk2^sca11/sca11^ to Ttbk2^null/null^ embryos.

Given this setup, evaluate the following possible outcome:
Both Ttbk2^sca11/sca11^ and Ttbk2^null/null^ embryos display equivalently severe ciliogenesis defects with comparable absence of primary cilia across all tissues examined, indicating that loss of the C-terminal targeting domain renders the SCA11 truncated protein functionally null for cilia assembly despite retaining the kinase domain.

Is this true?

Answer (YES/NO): YES